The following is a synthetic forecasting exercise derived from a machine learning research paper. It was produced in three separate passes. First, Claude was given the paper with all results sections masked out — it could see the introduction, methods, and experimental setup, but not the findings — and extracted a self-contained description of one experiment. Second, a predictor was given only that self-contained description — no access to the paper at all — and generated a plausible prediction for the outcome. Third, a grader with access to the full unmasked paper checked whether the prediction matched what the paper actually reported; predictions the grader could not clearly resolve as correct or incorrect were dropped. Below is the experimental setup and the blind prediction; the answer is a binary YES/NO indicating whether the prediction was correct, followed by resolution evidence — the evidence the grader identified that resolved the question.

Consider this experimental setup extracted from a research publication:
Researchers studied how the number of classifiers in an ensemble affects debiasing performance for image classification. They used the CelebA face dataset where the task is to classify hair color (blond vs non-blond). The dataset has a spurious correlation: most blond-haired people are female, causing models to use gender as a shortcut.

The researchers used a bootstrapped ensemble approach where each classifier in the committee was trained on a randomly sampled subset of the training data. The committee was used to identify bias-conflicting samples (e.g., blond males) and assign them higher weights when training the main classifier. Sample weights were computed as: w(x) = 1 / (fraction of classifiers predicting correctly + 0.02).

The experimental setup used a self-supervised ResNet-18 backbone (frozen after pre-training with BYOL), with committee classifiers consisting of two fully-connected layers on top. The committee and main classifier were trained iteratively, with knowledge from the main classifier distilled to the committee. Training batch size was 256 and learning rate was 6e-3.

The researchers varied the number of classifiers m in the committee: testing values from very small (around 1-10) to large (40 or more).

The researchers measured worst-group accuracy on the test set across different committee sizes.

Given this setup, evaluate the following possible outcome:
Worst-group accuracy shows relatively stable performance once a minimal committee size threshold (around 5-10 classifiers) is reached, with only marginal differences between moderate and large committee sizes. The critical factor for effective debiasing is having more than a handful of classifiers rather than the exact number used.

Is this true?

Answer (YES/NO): NO